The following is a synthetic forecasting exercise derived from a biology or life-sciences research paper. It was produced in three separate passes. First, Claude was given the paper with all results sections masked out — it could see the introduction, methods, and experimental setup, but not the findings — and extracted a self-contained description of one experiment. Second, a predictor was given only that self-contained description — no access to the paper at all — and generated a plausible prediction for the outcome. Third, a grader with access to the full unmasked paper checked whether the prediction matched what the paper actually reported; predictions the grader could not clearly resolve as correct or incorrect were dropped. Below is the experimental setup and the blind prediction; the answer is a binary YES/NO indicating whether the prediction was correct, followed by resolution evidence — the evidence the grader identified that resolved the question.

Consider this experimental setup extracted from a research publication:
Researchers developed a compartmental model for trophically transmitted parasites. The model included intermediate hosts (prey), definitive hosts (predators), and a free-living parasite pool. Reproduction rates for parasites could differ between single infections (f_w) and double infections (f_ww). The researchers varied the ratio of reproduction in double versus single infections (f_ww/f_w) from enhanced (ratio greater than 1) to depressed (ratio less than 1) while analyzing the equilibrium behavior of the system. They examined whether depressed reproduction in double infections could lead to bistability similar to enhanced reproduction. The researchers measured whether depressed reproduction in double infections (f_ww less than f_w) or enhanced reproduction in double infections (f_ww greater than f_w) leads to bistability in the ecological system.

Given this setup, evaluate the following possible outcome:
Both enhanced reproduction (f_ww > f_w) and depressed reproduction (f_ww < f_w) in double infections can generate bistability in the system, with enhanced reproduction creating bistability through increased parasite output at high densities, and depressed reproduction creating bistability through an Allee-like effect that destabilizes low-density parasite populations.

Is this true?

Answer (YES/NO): NO